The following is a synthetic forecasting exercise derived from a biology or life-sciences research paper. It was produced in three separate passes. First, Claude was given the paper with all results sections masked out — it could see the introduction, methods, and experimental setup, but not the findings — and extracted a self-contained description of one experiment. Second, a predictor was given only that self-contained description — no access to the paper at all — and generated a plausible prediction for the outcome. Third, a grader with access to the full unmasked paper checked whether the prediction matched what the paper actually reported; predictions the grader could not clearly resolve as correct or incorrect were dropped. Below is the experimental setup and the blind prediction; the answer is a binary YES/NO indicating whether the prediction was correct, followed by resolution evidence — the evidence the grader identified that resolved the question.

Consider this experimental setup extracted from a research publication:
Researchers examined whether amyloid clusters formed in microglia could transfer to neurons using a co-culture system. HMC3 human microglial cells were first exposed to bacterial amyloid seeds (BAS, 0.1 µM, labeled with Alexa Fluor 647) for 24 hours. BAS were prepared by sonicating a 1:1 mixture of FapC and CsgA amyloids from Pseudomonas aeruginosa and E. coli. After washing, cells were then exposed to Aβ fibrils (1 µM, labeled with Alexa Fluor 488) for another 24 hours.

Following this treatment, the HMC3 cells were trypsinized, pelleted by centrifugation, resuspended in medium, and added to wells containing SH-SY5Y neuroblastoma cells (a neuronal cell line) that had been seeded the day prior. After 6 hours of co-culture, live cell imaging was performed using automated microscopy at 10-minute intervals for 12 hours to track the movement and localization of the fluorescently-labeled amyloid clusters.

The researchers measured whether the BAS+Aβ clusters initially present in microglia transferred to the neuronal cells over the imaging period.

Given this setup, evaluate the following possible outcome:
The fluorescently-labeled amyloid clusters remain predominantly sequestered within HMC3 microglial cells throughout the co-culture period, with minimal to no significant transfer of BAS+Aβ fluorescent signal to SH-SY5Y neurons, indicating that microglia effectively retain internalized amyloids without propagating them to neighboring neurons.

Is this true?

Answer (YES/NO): NO